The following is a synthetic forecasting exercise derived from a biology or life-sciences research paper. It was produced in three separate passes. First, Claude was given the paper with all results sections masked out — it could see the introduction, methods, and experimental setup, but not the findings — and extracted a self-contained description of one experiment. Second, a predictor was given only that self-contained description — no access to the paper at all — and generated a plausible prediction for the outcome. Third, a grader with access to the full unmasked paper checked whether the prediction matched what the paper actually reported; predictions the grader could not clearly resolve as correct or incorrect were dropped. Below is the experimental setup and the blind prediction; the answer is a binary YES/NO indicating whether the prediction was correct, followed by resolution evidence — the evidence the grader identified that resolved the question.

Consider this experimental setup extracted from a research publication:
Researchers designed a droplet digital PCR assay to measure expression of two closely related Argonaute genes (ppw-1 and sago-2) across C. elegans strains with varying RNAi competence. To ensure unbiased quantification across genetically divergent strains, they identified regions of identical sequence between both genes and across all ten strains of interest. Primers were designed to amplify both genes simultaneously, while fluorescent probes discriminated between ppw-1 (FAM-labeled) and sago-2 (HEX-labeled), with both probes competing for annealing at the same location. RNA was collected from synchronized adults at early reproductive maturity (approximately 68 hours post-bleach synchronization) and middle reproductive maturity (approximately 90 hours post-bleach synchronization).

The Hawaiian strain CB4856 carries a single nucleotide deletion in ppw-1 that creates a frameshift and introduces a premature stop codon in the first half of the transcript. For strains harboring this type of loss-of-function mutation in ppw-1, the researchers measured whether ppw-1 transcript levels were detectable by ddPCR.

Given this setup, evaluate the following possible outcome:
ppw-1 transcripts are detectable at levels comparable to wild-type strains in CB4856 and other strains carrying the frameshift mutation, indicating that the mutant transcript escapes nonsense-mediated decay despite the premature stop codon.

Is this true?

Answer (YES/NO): NO